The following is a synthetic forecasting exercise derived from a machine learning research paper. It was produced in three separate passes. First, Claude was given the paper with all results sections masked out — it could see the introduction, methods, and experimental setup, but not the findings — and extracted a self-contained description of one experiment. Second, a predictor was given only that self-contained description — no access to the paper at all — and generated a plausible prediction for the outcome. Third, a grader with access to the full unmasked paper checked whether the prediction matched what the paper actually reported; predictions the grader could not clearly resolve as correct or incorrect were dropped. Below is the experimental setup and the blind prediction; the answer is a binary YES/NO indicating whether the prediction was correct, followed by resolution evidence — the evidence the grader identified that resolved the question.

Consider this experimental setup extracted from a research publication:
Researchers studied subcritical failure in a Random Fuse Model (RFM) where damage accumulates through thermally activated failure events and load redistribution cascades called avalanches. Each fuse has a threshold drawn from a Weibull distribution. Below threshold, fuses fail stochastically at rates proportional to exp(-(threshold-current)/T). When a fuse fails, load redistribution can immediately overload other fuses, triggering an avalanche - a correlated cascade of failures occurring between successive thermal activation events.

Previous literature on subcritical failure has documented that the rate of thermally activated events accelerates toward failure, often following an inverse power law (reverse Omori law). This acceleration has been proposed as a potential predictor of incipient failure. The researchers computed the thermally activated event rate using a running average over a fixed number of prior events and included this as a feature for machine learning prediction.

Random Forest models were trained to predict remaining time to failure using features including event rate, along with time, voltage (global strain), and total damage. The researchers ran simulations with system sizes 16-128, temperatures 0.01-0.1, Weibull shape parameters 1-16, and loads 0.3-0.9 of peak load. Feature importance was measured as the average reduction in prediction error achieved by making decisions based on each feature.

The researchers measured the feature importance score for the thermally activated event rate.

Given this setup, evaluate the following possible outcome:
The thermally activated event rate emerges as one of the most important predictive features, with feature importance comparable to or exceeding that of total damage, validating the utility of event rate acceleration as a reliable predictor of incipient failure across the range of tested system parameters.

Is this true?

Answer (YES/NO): NO